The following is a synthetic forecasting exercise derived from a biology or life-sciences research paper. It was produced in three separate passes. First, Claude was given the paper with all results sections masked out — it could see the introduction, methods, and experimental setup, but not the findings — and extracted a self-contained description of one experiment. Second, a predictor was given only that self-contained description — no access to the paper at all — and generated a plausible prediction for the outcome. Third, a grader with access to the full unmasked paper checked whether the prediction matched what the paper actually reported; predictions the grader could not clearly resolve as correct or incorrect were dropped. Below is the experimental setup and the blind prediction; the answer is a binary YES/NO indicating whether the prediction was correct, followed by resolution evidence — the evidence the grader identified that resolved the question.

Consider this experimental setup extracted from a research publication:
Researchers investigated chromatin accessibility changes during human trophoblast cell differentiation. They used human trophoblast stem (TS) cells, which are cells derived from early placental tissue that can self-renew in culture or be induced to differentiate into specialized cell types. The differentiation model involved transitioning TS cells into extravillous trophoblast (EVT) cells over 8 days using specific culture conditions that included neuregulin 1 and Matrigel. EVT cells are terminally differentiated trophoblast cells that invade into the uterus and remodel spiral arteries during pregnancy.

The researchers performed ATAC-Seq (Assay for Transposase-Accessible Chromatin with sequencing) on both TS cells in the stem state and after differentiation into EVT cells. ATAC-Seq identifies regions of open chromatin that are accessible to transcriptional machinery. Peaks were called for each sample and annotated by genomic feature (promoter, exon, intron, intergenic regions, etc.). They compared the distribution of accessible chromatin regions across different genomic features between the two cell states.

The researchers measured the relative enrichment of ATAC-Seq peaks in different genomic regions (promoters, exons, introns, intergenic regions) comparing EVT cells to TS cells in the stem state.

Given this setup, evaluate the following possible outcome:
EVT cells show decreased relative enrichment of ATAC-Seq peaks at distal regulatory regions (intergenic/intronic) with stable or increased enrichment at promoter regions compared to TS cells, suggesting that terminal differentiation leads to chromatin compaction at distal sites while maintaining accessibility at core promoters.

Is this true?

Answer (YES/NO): NO